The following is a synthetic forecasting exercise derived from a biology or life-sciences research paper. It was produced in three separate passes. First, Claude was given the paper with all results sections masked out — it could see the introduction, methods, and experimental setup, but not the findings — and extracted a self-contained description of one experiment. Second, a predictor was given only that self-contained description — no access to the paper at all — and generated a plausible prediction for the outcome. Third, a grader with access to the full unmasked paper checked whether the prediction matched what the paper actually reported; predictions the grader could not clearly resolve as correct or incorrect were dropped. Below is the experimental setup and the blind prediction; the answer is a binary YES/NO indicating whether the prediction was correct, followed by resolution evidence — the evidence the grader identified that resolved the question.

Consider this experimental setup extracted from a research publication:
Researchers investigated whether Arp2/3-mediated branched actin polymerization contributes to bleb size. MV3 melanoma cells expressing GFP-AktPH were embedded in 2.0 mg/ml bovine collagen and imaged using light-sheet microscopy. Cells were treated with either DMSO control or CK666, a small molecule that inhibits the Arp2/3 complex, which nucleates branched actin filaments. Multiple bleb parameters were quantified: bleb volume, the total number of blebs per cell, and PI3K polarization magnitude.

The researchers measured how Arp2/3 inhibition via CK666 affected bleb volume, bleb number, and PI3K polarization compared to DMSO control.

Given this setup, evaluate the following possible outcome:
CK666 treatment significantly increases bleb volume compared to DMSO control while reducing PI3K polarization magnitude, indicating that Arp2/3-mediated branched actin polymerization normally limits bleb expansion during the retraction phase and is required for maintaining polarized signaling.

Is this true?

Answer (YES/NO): NO